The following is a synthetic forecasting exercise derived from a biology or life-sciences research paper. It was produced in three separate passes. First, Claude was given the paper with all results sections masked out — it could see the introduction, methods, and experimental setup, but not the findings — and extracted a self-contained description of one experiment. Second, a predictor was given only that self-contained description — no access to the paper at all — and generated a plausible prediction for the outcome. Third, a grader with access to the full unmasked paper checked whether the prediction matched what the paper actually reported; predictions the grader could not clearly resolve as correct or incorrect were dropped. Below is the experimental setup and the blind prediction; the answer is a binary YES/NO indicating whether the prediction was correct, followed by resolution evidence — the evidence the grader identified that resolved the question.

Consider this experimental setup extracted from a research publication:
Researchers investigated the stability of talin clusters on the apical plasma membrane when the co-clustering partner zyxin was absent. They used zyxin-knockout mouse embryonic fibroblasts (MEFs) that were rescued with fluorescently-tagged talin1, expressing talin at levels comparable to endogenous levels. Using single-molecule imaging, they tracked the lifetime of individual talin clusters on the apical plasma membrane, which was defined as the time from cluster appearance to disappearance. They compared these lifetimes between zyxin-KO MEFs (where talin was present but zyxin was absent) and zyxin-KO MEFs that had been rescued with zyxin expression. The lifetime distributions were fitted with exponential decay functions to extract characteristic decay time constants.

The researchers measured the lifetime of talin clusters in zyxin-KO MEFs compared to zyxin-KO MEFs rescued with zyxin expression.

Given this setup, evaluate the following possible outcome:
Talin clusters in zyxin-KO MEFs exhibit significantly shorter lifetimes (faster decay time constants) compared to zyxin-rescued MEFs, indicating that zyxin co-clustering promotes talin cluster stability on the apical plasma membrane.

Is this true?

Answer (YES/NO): YES